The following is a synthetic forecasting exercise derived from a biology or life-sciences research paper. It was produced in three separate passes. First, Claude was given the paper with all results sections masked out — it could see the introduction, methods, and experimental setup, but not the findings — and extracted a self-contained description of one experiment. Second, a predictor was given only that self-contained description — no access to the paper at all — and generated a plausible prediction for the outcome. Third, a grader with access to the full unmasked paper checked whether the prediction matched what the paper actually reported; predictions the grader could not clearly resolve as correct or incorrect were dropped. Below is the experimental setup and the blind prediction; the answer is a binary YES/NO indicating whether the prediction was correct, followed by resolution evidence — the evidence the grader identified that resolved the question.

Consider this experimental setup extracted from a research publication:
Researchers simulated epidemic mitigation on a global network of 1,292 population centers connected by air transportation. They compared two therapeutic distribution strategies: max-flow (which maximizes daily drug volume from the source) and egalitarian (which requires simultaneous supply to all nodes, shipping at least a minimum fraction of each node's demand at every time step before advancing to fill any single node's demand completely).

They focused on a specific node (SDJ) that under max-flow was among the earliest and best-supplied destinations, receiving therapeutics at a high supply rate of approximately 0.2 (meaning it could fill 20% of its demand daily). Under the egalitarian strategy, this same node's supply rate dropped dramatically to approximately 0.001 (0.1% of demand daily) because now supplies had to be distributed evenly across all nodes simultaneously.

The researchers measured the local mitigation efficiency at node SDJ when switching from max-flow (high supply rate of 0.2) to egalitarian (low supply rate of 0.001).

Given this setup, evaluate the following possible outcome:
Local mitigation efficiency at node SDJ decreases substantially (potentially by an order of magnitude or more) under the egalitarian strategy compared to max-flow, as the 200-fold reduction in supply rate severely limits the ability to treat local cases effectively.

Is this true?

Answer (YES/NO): NO